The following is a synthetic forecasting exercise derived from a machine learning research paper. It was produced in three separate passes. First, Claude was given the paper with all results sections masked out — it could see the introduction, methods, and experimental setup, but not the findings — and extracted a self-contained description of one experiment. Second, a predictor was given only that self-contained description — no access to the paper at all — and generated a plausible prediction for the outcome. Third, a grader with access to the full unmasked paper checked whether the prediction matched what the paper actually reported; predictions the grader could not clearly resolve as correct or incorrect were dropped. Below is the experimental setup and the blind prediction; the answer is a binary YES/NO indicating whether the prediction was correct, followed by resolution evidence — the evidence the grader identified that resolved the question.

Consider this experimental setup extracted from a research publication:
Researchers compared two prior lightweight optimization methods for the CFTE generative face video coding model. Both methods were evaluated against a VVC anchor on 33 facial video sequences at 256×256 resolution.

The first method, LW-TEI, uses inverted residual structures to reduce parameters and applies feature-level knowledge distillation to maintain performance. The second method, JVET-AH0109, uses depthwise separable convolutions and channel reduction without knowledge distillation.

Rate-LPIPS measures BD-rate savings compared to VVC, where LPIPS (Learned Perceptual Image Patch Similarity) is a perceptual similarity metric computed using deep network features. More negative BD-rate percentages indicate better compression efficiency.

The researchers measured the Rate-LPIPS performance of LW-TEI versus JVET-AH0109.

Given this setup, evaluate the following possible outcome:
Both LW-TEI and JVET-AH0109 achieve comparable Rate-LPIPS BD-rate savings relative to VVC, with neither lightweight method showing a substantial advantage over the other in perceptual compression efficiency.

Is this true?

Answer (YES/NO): NO